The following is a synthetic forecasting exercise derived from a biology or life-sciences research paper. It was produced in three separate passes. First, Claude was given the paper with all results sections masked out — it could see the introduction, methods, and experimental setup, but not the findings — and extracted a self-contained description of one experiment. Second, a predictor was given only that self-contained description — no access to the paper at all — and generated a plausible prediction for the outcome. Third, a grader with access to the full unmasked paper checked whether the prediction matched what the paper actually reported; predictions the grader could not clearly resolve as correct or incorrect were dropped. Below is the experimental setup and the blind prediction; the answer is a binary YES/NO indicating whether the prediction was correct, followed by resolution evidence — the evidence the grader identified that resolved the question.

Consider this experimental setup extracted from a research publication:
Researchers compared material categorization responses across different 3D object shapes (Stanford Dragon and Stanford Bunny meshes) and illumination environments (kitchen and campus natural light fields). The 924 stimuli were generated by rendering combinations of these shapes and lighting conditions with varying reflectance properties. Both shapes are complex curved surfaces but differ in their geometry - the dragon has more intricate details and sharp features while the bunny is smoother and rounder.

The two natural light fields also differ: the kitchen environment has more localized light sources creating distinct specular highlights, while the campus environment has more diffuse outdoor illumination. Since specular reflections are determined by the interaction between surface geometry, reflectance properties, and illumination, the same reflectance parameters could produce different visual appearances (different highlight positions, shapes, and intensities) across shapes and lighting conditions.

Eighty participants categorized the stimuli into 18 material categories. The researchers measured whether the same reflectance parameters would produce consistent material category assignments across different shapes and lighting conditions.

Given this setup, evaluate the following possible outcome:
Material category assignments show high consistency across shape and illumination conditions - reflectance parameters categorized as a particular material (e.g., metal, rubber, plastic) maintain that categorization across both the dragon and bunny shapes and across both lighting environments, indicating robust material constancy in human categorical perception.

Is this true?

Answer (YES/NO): NO